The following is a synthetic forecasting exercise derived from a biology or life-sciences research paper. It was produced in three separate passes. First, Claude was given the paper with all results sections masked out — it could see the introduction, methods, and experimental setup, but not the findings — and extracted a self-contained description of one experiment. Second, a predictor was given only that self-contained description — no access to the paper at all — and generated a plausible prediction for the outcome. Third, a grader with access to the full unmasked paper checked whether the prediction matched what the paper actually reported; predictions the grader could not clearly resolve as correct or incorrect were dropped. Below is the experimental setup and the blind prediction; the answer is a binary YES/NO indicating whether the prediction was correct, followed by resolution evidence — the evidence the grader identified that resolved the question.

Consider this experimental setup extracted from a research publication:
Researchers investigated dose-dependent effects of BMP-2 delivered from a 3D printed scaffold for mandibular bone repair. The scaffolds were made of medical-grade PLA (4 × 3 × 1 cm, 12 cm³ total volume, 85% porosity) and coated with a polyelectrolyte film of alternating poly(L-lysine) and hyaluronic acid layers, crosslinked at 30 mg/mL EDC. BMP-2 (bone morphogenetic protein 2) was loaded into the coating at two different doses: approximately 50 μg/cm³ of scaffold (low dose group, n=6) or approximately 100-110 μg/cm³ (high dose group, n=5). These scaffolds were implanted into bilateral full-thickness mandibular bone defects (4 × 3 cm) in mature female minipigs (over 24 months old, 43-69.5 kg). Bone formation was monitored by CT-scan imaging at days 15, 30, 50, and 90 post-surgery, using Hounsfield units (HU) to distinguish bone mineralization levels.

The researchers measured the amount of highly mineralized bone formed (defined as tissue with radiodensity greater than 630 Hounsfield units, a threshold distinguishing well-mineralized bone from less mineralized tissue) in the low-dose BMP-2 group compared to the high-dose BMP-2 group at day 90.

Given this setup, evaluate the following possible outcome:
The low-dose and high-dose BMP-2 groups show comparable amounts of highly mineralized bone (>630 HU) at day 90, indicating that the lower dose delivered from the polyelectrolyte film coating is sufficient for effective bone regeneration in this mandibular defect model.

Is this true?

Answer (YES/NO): NO